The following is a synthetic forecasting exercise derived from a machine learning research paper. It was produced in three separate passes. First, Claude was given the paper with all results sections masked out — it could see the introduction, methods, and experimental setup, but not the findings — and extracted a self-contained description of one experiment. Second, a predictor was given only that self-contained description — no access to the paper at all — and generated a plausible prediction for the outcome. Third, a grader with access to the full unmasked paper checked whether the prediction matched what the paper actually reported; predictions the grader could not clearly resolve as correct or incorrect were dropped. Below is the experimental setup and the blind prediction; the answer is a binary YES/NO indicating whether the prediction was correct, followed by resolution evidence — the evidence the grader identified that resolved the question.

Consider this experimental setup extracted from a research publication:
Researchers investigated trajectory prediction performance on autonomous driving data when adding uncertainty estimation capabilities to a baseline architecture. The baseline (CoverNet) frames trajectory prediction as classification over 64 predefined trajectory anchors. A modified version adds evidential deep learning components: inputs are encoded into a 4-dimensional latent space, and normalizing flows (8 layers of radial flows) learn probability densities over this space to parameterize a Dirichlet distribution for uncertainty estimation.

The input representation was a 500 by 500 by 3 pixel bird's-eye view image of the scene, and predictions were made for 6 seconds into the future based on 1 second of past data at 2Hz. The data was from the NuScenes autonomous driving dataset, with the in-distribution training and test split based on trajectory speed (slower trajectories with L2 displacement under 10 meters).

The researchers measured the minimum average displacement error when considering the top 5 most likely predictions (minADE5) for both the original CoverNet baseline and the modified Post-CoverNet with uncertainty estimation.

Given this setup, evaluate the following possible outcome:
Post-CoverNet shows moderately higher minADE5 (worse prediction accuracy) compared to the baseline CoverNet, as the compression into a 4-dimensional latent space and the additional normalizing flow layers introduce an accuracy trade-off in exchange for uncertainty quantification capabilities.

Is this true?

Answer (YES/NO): NO